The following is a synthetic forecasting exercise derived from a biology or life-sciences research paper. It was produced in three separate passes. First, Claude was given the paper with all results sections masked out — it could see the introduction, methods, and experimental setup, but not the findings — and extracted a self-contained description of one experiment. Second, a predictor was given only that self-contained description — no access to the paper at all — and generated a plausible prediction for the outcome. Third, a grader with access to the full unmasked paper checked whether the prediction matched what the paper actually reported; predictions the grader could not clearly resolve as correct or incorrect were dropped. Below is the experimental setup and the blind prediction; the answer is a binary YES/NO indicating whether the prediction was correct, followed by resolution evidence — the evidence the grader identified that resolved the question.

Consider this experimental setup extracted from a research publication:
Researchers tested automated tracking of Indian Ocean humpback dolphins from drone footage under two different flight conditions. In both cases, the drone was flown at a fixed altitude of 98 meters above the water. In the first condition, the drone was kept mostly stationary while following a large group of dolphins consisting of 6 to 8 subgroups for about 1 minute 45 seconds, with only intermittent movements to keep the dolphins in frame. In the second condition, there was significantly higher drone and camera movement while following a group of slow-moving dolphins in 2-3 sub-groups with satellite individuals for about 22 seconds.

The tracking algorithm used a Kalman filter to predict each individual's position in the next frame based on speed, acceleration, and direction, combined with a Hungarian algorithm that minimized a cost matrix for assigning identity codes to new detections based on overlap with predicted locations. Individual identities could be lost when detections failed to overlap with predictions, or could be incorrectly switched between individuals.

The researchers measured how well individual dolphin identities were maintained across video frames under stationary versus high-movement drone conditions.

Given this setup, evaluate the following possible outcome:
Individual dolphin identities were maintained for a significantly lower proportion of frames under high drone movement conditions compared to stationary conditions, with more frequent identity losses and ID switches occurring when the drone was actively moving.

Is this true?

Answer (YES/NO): NO